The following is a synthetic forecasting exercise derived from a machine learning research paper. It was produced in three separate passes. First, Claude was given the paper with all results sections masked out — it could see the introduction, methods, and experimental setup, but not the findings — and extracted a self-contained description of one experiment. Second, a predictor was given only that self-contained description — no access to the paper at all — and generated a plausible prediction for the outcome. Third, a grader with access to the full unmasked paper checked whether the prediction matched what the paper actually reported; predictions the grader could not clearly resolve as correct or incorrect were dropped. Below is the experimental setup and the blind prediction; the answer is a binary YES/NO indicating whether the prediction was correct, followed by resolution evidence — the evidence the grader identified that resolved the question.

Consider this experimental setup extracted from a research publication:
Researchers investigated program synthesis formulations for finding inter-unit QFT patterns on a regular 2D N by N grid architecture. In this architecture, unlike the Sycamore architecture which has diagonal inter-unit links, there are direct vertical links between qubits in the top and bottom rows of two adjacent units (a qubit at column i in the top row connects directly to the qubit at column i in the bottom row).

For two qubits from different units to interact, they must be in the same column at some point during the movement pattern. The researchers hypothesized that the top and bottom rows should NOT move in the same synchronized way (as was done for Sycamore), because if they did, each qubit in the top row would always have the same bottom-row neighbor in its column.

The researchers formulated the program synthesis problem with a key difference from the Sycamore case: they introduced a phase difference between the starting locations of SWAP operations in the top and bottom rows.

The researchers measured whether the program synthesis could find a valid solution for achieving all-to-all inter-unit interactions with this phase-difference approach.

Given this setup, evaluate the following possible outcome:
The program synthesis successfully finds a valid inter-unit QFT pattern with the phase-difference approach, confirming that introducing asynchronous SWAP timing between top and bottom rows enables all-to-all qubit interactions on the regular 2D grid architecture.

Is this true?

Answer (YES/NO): YES